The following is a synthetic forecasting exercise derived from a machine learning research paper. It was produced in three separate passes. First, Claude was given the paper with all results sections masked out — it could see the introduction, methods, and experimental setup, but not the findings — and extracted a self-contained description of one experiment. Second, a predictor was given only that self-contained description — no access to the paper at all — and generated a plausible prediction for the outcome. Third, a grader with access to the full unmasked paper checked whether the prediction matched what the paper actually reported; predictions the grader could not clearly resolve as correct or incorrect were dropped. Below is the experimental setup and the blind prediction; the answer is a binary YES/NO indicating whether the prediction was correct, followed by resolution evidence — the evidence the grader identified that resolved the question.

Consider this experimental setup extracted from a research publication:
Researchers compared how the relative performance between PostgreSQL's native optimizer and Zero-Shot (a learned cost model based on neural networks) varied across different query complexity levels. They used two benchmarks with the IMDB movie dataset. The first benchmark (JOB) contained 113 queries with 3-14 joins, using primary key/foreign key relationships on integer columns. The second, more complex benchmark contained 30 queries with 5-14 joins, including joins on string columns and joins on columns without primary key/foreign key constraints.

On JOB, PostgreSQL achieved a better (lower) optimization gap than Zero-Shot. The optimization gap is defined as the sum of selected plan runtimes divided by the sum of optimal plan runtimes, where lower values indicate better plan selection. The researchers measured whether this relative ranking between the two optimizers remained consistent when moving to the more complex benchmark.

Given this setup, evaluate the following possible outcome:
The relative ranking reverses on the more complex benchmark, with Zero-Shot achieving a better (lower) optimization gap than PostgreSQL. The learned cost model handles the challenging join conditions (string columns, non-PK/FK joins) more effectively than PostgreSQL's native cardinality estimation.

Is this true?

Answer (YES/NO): YES